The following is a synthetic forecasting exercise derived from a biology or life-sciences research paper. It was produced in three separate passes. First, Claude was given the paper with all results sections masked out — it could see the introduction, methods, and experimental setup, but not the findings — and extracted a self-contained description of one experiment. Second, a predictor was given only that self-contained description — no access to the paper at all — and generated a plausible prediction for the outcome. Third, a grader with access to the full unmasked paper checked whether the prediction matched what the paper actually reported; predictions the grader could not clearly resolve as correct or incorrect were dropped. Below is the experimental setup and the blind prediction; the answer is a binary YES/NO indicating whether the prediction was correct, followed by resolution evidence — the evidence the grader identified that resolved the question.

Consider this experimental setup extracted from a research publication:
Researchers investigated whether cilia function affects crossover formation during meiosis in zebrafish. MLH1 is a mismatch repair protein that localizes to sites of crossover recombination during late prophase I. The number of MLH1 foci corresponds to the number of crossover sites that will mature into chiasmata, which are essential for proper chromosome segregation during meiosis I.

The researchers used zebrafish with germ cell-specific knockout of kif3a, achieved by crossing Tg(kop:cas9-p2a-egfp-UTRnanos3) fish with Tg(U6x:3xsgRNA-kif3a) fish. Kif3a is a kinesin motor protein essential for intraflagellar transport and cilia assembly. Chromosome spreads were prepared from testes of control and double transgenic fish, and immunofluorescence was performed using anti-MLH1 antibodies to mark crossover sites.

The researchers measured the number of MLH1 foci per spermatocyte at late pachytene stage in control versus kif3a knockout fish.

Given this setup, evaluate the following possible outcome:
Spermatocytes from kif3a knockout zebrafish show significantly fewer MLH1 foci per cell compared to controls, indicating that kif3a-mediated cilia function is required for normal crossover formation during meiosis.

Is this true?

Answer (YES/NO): YES